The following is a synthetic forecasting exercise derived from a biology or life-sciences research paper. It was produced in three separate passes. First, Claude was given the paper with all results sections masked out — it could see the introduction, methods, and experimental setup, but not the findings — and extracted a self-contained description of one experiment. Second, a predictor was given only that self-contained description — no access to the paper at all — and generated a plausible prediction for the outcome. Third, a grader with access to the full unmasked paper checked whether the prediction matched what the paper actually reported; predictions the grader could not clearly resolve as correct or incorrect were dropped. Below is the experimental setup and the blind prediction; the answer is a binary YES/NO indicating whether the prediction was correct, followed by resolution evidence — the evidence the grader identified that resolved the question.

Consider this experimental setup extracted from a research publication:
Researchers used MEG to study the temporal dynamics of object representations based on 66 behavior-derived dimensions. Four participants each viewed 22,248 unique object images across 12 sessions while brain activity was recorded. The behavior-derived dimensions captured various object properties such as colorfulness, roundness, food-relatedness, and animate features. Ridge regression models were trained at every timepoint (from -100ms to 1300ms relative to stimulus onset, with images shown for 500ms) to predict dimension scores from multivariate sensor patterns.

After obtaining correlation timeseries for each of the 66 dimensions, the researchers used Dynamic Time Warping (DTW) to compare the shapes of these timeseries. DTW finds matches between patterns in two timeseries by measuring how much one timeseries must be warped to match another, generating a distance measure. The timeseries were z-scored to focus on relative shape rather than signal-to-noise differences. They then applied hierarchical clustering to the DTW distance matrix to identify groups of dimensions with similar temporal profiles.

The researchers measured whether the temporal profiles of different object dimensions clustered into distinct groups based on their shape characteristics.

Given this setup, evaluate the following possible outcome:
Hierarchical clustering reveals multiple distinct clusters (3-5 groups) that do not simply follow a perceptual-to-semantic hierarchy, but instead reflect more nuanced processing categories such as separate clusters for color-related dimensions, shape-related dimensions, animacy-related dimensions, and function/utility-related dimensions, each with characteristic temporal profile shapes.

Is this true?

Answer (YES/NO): NO